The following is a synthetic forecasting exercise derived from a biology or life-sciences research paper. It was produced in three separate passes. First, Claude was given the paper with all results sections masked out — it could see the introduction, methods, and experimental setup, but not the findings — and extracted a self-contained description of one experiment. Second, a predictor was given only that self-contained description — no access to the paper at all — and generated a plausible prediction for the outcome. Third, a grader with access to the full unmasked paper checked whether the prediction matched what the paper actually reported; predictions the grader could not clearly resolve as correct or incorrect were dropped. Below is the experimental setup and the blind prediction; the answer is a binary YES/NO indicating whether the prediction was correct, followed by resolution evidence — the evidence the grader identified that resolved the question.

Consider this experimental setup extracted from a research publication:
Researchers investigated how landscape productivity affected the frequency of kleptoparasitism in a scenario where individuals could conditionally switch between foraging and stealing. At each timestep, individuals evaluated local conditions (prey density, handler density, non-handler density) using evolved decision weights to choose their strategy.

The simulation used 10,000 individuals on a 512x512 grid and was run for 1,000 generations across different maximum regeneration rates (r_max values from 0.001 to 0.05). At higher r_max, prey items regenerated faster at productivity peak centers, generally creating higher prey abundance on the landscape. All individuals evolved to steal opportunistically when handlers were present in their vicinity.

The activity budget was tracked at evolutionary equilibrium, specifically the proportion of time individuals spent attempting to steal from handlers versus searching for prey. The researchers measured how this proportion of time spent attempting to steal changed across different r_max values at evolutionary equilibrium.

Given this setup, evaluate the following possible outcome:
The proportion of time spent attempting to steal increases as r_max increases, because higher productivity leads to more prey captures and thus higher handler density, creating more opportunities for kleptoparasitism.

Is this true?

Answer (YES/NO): NO